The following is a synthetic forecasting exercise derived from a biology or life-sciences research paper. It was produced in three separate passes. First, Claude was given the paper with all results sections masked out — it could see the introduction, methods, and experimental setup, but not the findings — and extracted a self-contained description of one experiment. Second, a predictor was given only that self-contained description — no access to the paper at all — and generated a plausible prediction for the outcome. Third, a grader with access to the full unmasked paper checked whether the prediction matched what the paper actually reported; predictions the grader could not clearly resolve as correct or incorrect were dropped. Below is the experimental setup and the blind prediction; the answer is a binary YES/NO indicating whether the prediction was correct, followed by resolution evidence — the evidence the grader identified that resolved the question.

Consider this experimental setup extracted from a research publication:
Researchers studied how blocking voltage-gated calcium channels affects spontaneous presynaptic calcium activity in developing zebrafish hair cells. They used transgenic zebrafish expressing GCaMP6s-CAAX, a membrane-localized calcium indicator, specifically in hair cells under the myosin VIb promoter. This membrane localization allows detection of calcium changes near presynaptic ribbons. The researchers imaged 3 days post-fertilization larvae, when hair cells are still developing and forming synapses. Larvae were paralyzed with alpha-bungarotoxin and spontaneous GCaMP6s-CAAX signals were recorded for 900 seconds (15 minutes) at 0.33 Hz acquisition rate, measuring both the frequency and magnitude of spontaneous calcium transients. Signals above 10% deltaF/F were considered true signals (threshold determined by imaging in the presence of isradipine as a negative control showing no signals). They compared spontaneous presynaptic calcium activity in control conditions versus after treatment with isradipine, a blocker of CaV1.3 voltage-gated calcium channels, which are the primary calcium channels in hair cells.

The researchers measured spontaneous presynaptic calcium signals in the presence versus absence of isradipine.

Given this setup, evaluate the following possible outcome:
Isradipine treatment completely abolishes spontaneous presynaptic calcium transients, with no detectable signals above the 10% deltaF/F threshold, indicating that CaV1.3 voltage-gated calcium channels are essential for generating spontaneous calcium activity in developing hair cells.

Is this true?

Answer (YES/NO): YES